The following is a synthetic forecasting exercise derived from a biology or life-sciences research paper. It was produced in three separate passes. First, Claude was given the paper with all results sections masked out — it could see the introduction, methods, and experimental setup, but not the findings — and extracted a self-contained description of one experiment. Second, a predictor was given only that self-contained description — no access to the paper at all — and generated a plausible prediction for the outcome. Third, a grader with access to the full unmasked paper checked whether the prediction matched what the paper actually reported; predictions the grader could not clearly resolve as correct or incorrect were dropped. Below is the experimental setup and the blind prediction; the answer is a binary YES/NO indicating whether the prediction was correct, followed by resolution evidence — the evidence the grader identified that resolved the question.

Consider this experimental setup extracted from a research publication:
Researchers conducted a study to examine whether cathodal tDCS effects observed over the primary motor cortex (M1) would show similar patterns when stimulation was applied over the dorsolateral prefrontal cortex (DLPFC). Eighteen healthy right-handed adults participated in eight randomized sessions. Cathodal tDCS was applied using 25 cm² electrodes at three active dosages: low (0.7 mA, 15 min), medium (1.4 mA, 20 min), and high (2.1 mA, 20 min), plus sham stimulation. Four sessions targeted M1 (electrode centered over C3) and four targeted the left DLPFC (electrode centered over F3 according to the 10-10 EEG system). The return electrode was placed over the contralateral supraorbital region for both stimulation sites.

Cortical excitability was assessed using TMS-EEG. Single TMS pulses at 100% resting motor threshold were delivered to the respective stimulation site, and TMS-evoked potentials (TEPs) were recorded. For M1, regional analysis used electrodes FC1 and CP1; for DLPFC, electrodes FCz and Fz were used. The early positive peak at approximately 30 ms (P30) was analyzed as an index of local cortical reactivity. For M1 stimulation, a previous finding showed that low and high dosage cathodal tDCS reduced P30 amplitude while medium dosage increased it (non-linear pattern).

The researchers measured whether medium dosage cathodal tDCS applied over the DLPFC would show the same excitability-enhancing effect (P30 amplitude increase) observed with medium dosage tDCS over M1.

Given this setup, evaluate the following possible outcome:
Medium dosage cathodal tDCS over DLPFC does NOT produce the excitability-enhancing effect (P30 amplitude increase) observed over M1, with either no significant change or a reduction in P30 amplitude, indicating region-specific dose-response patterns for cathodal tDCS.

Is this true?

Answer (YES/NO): YES